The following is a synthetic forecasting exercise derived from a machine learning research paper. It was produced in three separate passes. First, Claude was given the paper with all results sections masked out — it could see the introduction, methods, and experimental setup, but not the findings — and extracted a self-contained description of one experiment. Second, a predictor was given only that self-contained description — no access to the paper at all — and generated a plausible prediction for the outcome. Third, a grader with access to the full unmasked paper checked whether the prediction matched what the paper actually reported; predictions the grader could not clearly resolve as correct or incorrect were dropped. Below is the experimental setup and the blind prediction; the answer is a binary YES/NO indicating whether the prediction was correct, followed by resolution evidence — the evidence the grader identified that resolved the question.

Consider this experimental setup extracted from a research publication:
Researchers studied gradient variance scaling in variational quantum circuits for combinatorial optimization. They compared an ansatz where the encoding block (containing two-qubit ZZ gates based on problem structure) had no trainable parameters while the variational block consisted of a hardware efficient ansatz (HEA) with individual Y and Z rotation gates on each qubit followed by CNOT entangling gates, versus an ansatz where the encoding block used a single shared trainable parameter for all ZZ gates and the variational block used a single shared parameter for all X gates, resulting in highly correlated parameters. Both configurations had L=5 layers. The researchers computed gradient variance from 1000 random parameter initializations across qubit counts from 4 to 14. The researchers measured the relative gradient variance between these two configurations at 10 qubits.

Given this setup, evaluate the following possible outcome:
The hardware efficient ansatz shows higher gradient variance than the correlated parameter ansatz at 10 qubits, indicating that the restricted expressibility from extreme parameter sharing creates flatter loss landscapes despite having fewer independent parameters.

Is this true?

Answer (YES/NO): NO